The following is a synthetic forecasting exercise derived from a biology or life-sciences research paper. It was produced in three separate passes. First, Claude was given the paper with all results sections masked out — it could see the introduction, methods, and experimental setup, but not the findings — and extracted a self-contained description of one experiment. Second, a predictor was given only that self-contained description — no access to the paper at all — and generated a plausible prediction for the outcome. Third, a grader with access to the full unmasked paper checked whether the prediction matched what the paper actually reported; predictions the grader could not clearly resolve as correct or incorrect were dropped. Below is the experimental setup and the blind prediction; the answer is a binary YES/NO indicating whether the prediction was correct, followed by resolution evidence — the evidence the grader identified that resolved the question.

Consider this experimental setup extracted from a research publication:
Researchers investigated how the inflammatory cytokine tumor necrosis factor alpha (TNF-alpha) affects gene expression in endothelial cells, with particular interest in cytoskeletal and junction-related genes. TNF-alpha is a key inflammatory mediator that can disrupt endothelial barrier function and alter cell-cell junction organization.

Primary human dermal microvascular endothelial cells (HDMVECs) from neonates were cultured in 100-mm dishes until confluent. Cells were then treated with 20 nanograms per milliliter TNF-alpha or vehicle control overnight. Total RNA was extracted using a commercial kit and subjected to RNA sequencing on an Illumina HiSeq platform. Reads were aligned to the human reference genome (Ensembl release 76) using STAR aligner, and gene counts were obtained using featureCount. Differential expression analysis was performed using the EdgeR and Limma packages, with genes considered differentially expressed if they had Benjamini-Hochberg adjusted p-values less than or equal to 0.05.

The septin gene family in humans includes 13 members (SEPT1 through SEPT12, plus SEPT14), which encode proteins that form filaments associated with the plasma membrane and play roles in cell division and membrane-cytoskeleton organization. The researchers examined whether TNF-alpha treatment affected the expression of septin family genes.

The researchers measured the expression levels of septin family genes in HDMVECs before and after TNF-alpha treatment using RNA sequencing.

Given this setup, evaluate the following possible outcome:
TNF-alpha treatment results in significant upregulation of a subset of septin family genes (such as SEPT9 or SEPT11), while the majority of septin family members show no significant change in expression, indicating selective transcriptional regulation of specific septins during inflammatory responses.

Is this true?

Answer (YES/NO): NO